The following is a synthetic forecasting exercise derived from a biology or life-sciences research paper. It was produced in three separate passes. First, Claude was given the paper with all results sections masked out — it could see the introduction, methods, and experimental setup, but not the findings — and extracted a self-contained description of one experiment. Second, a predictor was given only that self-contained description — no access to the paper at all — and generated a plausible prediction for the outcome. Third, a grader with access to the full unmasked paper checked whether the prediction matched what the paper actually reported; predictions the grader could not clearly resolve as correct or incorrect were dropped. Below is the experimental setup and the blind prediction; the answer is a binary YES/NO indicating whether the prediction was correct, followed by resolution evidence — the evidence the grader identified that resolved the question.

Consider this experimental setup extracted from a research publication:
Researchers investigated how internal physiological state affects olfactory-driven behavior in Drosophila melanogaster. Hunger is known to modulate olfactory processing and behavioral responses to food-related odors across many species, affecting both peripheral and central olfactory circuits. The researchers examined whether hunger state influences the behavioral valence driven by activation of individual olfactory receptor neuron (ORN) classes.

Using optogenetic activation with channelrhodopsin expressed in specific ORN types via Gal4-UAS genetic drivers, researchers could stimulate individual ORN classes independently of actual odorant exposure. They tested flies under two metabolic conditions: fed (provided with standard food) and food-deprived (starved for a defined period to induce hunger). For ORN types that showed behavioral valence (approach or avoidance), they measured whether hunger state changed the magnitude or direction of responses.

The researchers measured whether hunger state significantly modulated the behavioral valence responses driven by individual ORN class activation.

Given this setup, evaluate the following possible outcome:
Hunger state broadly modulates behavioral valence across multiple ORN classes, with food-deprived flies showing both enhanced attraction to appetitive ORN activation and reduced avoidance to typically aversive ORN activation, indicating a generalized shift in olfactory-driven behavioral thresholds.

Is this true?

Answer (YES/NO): NO